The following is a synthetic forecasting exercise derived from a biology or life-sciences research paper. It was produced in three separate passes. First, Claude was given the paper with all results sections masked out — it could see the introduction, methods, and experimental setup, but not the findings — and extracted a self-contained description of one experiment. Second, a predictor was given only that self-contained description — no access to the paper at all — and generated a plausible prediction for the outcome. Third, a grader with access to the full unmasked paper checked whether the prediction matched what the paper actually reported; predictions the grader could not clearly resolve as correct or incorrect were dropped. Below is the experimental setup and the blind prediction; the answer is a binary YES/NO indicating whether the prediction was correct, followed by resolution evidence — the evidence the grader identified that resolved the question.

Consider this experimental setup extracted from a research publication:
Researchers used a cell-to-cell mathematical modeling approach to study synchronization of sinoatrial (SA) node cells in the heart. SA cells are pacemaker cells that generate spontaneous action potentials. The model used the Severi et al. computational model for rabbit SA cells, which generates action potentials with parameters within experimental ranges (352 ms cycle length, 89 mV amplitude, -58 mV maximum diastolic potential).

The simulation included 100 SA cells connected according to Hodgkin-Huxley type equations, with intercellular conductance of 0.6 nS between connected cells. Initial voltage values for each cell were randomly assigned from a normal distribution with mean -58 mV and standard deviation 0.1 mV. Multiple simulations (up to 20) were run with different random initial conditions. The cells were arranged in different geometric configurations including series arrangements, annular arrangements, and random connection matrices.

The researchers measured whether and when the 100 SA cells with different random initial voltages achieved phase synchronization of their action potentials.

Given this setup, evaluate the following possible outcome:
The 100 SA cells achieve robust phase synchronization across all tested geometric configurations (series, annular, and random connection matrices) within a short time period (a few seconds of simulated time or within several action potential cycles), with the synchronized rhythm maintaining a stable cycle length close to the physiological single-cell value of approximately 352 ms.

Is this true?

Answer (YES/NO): YES